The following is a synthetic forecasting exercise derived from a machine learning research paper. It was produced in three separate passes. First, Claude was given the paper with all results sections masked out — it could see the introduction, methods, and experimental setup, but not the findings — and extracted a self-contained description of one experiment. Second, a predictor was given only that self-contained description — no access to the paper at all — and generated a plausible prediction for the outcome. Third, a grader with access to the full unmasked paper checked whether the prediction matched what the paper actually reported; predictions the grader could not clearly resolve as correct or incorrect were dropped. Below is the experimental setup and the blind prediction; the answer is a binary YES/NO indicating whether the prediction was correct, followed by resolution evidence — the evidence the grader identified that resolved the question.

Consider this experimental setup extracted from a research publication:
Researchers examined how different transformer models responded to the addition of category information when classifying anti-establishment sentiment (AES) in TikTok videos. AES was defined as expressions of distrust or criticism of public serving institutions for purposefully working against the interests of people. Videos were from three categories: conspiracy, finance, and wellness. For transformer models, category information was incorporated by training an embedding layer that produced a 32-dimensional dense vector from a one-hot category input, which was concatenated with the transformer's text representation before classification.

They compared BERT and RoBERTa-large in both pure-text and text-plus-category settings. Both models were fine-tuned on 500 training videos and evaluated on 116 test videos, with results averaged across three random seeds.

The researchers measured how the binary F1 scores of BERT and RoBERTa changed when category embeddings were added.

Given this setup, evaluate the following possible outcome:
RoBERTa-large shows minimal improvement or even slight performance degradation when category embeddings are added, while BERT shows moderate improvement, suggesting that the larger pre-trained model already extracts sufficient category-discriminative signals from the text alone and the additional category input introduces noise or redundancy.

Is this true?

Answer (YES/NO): NO